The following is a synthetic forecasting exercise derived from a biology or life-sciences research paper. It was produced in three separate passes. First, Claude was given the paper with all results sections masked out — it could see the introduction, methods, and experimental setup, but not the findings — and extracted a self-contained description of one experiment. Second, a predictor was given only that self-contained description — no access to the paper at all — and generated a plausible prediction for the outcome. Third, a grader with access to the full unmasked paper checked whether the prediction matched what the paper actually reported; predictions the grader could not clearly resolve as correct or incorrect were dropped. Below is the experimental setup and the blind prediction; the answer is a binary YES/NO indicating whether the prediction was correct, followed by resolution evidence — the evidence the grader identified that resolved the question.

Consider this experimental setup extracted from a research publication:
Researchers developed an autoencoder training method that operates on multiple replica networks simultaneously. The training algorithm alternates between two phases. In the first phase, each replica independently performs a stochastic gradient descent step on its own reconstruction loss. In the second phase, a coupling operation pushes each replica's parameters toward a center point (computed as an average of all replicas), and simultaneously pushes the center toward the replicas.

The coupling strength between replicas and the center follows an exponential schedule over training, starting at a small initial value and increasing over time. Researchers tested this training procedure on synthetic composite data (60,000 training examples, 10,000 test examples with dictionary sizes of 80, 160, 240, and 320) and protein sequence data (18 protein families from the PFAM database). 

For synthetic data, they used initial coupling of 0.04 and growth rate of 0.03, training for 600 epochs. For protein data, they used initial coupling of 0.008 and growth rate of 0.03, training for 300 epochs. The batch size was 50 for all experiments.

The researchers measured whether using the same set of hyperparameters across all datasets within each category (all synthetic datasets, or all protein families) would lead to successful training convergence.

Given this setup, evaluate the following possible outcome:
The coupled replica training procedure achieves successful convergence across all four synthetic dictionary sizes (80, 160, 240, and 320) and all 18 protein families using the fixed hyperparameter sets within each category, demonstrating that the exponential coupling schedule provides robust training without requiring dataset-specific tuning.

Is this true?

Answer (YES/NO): NO